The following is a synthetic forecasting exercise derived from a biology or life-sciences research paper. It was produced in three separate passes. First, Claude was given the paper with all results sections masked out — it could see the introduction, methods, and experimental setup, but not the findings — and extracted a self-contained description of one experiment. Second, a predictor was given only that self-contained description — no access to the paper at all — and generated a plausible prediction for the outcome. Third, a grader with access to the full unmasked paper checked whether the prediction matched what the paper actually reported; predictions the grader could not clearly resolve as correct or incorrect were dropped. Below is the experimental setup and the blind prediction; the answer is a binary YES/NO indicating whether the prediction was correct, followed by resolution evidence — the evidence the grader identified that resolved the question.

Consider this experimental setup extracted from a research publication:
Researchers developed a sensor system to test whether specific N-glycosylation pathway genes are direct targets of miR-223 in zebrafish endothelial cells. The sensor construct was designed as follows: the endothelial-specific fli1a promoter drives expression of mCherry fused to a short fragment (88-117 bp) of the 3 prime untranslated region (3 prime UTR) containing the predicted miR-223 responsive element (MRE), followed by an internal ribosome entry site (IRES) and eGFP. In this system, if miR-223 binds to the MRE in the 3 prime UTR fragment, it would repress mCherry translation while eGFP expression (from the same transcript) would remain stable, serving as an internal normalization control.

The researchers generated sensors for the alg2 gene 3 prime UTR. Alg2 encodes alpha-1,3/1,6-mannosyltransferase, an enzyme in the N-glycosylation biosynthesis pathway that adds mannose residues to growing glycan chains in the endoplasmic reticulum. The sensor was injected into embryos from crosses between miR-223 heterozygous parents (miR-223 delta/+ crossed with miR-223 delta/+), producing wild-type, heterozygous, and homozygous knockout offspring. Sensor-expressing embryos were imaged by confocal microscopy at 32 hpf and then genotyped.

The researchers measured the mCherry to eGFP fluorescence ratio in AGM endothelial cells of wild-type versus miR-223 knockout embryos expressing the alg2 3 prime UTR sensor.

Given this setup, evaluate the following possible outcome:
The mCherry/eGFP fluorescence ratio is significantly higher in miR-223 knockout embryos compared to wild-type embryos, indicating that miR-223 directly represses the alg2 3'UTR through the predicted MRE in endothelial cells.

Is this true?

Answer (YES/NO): YES